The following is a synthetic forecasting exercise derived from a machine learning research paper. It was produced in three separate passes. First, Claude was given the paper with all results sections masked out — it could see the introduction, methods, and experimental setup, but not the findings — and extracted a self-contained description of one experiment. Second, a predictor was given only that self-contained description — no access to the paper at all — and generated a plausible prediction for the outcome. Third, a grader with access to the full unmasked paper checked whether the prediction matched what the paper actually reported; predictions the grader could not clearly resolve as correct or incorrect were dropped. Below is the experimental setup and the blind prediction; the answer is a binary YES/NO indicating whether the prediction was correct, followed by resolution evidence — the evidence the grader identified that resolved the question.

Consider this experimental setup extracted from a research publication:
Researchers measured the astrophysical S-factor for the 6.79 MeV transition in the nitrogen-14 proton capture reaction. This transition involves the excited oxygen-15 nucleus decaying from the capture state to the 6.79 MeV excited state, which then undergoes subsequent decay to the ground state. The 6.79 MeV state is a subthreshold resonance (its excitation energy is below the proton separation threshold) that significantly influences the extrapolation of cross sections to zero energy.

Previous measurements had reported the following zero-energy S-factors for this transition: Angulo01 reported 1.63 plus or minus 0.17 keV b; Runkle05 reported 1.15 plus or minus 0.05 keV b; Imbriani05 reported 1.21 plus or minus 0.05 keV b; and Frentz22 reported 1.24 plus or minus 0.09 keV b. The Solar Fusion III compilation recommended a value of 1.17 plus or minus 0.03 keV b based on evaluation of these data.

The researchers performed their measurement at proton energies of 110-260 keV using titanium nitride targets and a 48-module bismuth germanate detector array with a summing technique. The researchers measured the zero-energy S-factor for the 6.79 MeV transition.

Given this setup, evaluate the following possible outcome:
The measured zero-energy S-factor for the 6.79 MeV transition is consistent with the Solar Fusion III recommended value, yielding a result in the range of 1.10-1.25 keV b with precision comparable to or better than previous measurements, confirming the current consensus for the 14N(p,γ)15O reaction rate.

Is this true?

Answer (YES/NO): YES